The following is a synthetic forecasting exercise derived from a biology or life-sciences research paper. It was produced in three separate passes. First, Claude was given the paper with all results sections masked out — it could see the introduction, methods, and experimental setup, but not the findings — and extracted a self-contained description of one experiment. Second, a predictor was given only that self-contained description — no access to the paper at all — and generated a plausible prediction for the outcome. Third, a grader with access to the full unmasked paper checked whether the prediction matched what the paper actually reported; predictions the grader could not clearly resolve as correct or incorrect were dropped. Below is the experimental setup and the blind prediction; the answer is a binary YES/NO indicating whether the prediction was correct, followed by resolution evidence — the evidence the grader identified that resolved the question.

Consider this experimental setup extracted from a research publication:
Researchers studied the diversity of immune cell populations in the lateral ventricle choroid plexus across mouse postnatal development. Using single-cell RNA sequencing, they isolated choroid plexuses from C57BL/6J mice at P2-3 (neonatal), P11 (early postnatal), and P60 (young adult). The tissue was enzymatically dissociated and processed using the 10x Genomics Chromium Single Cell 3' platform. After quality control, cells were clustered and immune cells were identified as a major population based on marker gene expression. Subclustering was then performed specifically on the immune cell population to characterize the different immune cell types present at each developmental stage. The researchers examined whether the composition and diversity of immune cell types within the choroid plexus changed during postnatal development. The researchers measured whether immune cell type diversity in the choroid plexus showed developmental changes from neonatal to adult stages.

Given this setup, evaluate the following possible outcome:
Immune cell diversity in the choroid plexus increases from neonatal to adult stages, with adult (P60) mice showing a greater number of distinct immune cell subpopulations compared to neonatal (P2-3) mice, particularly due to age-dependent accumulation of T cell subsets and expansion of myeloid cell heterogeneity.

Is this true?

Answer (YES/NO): NO